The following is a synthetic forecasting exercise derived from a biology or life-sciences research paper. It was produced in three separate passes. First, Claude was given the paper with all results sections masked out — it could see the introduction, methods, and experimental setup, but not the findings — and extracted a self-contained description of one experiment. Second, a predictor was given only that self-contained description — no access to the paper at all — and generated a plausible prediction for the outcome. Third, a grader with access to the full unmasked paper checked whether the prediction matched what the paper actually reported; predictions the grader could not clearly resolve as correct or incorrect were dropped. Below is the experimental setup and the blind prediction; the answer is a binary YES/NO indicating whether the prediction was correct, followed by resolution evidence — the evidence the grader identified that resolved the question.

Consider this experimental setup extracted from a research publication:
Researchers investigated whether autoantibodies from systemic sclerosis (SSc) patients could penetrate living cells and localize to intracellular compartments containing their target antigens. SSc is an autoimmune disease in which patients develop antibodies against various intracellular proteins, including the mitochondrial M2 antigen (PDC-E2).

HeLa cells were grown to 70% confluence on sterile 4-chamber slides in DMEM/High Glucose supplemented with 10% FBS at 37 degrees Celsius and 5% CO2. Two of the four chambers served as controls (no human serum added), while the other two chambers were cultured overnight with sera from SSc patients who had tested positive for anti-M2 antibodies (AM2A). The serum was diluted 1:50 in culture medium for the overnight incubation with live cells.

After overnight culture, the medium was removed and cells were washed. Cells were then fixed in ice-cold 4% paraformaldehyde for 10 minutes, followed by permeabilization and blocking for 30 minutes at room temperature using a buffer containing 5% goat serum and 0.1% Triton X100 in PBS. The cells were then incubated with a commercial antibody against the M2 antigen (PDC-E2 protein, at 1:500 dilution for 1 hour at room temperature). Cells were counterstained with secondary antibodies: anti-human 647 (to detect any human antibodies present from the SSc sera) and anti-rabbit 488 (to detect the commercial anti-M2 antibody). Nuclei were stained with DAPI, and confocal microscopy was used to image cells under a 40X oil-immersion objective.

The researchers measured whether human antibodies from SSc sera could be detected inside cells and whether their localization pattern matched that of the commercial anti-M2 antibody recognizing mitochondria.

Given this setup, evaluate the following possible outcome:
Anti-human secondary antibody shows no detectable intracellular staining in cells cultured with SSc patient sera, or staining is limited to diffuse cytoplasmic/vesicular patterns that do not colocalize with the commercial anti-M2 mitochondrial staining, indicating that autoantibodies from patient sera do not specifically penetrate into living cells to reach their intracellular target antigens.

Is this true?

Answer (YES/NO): NO